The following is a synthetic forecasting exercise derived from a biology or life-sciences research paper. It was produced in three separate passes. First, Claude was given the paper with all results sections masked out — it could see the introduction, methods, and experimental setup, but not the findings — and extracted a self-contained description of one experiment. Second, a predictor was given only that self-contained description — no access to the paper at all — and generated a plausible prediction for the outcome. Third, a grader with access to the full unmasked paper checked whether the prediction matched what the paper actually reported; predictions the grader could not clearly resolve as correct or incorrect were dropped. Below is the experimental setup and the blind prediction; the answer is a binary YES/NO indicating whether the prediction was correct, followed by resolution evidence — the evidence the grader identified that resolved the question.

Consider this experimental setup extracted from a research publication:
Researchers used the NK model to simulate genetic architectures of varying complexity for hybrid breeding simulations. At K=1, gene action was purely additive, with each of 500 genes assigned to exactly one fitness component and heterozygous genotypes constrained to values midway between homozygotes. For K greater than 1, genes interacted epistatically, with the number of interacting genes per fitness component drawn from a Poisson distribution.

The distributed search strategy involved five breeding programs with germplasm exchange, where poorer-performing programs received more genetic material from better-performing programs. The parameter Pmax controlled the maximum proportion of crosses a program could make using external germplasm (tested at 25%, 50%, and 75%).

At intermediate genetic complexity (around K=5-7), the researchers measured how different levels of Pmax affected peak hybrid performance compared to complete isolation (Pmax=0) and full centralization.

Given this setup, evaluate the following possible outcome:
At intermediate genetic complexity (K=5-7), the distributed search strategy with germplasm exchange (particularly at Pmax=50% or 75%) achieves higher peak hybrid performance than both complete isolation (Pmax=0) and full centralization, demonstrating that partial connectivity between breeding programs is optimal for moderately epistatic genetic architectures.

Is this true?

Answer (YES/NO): YES